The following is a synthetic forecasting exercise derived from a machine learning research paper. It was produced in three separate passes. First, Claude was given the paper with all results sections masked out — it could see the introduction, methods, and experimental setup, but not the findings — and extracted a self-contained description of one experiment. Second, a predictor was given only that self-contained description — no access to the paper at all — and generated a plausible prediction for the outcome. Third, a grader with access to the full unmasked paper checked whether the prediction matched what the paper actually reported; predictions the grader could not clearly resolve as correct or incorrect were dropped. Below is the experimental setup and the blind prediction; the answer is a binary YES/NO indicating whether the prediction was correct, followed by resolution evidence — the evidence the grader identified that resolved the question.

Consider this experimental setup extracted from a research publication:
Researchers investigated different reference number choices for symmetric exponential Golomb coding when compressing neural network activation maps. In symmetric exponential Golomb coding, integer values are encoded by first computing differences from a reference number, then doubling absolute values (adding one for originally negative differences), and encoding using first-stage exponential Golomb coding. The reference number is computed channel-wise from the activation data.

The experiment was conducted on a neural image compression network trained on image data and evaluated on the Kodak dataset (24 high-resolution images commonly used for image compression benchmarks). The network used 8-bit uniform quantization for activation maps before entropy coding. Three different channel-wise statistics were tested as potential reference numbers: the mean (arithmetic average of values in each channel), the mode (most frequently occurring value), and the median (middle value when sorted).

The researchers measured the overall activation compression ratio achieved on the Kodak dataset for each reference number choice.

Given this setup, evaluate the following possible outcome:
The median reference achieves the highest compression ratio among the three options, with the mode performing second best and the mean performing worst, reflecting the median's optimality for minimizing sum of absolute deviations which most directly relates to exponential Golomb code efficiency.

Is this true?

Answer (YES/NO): YES